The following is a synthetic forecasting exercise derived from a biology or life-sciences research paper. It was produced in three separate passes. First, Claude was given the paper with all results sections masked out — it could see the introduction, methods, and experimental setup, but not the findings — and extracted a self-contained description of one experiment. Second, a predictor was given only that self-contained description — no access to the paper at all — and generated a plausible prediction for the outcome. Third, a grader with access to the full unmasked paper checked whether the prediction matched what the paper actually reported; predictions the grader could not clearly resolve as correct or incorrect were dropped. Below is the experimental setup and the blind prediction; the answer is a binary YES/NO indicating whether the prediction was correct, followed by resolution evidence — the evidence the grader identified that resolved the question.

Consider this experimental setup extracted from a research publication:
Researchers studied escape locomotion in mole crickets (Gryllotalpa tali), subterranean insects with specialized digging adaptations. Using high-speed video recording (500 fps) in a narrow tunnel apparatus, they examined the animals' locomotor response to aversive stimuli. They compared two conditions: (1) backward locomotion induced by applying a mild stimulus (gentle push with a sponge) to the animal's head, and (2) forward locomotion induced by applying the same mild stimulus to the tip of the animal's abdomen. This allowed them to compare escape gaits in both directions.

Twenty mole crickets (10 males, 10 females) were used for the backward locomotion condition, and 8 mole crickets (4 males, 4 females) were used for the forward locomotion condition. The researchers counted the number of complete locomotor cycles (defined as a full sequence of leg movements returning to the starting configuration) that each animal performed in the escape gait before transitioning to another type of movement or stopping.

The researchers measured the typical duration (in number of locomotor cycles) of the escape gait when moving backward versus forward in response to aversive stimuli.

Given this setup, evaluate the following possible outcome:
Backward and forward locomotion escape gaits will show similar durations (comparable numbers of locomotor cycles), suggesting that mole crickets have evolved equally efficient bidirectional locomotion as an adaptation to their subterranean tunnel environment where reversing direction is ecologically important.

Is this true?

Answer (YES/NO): NO